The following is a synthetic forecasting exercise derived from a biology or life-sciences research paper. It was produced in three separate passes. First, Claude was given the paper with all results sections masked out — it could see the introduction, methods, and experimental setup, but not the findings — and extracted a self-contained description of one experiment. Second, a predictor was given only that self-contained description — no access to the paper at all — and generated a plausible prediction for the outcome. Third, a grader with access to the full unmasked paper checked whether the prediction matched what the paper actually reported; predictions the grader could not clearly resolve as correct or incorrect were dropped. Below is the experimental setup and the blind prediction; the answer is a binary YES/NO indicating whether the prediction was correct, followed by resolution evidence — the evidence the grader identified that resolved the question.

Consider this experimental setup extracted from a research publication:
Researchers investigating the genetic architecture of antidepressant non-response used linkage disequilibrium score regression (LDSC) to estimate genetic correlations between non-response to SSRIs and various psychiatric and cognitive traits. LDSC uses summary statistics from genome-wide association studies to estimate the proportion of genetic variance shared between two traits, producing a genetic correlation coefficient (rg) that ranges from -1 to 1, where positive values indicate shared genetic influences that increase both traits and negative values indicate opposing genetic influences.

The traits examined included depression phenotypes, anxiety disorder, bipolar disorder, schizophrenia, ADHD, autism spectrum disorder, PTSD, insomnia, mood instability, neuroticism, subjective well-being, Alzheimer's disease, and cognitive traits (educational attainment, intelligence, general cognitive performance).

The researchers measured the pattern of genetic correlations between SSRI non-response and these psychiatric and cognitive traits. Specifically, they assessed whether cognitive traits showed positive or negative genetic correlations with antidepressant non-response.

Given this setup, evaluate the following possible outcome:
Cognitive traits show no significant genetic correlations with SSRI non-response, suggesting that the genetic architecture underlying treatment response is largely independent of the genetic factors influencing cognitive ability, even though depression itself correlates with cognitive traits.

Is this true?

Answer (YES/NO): NO